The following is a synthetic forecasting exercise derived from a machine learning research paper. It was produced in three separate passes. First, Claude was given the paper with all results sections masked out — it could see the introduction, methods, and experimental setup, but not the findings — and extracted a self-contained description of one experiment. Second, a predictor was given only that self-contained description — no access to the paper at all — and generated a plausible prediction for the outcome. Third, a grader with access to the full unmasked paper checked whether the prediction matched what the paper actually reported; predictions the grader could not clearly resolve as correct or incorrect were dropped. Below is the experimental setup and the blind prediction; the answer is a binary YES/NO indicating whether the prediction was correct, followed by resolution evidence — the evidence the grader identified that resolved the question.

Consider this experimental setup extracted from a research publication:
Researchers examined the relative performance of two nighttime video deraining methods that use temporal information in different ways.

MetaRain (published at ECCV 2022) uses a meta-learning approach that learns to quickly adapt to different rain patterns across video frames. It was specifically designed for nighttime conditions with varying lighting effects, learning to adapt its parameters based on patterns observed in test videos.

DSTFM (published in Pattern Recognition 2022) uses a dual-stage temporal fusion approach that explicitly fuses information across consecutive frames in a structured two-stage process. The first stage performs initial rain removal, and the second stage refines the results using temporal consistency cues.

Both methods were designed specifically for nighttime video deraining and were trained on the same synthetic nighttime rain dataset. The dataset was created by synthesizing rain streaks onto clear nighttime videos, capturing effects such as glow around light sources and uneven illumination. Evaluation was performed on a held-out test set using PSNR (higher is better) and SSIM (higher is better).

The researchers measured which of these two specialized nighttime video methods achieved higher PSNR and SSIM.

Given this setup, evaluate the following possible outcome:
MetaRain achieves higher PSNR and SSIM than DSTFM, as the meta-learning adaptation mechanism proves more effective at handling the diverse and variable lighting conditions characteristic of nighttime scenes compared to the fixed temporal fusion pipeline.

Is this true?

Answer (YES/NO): YES